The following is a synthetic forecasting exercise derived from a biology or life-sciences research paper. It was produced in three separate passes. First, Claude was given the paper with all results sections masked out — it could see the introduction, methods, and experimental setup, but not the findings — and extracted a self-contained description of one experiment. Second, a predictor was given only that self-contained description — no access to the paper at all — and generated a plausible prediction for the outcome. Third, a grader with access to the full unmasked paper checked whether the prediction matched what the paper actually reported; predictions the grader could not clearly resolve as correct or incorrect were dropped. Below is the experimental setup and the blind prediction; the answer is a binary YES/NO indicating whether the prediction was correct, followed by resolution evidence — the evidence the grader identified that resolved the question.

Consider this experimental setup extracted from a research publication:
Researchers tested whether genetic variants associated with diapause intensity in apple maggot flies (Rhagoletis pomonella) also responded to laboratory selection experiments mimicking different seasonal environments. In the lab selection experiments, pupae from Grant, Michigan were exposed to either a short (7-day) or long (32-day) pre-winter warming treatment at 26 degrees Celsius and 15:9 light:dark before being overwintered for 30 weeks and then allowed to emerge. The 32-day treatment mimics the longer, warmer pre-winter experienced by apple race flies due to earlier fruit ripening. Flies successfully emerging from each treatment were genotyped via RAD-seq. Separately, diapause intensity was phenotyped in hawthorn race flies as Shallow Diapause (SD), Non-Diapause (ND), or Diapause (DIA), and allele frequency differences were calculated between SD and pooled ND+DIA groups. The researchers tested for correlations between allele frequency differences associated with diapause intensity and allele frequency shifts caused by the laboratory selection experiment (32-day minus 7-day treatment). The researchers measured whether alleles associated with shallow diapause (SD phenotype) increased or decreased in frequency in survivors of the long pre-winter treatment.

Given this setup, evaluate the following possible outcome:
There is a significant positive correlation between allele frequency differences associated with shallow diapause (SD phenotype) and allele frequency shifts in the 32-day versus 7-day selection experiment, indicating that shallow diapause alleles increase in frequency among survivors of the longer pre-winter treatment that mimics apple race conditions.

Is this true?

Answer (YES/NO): NO